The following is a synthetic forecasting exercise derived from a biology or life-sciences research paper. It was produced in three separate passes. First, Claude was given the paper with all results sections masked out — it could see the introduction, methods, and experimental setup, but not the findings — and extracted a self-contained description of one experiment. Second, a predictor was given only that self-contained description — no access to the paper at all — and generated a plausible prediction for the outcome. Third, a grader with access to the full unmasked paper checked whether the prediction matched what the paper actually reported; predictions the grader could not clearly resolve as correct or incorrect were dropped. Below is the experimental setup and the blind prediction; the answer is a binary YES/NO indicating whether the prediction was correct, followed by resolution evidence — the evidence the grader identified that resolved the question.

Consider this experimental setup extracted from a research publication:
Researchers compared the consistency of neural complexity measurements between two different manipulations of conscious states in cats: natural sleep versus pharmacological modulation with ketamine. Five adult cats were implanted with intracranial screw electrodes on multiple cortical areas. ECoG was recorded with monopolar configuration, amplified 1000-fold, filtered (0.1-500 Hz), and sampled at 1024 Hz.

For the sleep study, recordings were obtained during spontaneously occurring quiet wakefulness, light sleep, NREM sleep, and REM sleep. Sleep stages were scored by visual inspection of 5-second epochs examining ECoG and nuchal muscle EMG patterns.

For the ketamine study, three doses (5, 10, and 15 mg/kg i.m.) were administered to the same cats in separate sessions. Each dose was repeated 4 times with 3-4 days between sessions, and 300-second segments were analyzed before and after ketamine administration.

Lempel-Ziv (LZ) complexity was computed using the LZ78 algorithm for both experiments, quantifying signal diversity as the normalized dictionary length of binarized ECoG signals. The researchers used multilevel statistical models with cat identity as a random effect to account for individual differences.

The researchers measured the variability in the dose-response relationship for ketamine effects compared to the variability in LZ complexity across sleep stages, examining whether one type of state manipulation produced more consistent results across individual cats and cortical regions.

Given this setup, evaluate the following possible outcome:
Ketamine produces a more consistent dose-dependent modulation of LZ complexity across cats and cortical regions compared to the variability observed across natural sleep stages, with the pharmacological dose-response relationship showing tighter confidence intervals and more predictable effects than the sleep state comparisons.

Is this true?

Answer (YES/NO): NO